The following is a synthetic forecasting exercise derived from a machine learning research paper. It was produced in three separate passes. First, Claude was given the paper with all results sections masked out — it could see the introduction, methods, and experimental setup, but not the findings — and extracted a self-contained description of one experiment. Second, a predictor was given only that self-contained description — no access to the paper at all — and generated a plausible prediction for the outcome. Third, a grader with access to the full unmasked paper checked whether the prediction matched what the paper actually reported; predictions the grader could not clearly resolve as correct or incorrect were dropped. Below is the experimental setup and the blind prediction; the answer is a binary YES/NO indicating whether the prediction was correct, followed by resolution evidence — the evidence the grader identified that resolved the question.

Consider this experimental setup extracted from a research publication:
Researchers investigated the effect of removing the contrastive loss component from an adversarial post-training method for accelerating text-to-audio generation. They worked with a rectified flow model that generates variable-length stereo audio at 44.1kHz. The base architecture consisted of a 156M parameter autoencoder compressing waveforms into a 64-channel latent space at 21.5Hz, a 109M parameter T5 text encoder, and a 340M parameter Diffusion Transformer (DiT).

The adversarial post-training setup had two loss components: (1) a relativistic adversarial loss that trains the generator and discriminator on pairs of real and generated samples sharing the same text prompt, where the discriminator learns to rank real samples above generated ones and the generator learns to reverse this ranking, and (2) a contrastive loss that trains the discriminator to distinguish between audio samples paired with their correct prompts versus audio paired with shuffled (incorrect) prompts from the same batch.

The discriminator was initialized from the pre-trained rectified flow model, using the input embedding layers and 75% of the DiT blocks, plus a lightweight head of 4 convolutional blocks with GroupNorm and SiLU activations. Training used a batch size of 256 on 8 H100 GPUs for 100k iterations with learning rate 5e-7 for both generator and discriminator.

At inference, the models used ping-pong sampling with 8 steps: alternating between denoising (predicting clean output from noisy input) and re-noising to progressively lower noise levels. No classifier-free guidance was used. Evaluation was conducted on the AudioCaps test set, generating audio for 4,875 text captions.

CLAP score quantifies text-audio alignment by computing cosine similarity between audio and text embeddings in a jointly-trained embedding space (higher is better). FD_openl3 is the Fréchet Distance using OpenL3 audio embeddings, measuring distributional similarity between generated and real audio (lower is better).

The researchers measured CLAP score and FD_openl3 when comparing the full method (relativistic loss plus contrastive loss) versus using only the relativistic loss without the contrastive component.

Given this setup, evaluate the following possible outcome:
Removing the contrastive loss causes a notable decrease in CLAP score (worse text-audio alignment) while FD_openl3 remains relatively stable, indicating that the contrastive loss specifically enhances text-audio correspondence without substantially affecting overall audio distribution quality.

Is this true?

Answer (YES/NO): NO